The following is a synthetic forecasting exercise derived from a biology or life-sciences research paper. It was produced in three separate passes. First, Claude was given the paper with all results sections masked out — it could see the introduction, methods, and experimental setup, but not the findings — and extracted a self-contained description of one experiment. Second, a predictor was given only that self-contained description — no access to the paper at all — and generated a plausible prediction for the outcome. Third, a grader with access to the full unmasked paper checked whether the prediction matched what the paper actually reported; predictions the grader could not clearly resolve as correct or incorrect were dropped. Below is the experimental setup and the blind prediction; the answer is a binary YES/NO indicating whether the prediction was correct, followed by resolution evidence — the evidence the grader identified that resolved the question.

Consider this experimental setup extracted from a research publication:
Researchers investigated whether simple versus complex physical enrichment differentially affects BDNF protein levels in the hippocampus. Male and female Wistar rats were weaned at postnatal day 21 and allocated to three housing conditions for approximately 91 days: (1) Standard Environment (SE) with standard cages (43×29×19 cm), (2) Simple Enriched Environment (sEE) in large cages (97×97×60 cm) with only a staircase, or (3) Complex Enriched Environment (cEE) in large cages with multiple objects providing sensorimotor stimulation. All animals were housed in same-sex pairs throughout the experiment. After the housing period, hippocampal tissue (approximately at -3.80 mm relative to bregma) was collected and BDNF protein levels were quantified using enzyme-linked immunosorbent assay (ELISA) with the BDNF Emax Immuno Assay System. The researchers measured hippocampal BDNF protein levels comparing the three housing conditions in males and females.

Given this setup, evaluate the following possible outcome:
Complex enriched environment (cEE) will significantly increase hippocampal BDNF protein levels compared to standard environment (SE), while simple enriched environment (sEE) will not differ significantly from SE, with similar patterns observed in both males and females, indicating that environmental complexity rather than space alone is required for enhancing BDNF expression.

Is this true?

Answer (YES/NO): YES